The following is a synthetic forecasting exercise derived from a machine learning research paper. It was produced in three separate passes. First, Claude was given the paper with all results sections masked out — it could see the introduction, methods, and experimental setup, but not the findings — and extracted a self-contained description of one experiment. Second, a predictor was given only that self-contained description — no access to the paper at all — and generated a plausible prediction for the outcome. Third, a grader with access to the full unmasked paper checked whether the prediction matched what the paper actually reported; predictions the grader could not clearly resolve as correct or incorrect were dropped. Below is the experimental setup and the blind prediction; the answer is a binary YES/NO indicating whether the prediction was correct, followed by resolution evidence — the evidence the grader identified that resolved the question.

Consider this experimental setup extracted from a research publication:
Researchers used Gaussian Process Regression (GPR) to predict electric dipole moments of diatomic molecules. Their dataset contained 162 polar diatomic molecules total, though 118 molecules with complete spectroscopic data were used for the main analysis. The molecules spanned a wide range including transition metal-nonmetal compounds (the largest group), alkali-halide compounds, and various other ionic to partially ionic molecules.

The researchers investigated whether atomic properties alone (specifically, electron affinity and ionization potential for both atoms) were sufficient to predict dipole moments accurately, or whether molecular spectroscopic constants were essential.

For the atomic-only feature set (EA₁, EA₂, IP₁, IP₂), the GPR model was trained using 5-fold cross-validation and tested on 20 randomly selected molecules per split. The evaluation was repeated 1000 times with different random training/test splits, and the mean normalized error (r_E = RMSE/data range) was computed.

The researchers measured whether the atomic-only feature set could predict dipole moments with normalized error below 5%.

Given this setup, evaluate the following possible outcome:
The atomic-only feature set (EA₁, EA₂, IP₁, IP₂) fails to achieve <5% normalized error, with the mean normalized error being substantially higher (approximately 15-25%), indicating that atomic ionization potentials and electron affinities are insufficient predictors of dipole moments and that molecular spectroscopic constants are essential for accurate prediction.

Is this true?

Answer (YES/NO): NO